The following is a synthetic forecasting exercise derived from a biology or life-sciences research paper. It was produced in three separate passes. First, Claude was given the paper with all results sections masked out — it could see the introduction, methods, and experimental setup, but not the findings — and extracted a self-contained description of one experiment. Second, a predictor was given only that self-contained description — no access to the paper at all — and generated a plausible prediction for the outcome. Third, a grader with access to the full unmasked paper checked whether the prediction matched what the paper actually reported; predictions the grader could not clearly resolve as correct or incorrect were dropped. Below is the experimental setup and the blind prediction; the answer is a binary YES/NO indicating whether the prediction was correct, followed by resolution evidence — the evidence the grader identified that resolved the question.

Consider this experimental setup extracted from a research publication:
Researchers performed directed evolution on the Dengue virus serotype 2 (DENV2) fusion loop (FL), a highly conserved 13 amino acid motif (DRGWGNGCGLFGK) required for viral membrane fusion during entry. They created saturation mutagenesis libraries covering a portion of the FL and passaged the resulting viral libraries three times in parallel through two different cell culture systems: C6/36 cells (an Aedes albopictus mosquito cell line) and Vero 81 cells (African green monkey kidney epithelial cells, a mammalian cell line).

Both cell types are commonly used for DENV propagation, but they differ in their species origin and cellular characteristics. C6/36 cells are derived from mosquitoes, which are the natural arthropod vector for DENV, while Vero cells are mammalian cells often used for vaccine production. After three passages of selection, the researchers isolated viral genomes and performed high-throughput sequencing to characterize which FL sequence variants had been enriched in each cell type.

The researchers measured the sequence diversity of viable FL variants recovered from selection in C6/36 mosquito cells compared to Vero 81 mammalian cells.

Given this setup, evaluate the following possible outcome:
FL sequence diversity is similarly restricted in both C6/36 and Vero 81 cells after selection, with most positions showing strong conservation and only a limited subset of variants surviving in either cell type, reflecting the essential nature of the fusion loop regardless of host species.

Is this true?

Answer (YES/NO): NO